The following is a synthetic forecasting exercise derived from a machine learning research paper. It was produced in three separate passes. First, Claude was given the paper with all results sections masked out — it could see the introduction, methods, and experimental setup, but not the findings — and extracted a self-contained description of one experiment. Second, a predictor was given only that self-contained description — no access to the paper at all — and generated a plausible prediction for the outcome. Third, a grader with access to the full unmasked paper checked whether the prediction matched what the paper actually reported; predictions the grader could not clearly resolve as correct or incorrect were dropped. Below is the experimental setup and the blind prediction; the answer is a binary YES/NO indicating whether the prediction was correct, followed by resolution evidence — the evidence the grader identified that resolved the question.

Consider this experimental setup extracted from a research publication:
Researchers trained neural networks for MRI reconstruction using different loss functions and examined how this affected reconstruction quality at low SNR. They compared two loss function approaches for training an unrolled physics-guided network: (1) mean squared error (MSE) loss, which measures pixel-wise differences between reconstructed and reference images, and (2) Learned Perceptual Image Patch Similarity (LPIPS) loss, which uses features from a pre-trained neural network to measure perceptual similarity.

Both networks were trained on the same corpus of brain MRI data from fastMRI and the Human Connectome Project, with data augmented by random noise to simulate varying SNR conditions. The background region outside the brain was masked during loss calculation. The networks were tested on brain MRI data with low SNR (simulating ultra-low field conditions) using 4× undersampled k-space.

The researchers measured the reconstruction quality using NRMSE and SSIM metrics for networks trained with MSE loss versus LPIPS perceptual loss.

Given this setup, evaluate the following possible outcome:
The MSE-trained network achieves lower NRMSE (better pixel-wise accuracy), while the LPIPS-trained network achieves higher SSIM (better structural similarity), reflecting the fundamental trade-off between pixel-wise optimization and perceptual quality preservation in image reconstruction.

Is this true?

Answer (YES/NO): NO